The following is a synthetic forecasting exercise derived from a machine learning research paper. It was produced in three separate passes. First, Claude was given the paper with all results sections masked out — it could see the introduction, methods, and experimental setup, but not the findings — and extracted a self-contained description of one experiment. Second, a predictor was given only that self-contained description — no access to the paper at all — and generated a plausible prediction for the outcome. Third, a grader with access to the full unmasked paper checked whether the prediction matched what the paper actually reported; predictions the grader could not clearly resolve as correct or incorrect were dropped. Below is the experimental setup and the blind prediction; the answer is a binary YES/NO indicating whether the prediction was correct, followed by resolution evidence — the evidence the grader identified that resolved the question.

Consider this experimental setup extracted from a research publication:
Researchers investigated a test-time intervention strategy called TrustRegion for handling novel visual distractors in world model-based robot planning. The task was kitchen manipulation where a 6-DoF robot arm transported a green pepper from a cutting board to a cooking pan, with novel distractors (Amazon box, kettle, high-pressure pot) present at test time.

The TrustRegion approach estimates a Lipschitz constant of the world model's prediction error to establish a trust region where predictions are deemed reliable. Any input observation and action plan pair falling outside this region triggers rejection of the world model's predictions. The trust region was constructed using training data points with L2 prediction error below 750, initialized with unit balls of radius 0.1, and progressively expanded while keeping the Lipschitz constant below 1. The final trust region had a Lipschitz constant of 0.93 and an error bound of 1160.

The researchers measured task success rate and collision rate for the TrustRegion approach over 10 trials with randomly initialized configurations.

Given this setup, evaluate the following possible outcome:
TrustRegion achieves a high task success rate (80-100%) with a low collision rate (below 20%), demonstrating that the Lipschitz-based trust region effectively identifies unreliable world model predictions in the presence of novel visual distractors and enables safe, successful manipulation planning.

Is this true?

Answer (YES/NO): NO